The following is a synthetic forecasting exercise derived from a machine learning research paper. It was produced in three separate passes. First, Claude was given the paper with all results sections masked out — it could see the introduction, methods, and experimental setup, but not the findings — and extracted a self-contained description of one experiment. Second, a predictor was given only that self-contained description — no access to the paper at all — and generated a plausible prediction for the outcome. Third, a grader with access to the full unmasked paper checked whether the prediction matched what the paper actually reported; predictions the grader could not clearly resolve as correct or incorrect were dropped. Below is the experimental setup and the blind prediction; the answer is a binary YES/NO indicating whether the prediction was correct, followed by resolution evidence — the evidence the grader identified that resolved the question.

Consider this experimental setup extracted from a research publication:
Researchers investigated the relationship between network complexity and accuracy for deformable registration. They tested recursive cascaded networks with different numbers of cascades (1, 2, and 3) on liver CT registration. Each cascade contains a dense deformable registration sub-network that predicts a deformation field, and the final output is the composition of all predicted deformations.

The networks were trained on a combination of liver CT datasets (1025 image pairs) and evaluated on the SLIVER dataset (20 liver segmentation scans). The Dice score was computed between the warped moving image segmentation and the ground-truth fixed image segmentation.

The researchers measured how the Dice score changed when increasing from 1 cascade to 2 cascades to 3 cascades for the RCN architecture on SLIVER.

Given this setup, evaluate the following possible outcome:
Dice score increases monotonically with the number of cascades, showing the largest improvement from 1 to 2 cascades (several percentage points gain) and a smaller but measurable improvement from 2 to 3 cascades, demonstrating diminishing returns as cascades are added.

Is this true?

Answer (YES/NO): NO